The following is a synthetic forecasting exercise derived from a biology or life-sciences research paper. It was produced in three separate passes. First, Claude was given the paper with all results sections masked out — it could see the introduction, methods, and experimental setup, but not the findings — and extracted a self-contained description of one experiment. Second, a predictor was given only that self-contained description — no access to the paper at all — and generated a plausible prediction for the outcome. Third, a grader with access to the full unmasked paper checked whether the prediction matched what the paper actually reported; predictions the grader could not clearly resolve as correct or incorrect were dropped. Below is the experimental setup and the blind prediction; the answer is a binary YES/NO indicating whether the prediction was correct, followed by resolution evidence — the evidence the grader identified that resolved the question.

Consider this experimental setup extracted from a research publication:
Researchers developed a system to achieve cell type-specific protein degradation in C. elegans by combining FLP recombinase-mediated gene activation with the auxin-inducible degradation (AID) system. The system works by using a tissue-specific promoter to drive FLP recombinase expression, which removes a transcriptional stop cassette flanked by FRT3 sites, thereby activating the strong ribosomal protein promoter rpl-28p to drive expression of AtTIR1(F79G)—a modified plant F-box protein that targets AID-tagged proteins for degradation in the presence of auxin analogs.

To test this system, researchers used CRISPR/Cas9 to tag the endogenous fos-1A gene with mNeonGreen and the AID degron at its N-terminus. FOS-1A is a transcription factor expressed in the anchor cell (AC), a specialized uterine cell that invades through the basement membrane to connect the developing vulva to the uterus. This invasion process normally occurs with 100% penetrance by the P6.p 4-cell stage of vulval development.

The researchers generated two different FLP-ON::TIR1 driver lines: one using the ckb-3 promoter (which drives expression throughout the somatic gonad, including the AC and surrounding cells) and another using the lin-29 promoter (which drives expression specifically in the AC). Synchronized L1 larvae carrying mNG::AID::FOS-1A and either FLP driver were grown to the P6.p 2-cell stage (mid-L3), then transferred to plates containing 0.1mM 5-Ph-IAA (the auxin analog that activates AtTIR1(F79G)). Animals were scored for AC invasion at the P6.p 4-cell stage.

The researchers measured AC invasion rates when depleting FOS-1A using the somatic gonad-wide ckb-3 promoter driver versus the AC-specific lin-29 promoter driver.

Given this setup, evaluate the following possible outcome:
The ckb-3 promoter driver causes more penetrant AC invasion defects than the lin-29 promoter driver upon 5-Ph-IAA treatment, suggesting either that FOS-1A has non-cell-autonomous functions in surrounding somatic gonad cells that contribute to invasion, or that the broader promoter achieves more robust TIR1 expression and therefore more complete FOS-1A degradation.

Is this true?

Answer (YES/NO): YES